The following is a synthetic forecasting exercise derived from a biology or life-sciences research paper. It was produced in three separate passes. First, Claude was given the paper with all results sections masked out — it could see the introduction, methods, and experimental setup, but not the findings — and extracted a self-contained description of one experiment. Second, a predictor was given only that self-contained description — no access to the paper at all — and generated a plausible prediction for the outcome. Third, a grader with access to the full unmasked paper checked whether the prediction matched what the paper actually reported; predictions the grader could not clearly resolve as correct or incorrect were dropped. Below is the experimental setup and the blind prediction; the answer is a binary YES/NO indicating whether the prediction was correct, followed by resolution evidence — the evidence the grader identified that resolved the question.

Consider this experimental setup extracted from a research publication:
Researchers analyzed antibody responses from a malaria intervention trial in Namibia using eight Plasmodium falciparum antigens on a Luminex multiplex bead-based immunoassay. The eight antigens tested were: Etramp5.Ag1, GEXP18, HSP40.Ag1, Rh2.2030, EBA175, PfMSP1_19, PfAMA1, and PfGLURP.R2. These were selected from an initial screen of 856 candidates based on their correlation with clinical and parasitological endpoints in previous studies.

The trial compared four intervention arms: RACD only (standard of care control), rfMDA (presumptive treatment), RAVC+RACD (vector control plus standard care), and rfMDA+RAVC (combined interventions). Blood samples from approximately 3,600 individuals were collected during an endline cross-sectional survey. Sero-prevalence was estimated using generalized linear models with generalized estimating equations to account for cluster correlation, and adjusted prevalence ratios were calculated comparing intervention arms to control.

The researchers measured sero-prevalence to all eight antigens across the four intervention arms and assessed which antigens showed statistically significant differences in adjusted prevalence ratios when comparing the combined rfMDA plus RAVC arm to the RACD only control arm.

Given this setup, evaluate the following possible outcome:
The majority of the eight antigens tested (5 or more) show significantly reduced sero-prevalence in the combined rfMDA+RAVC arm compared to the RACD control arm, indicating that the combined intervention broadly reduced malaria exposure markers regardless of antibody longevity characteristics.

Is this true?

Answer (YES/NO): NO